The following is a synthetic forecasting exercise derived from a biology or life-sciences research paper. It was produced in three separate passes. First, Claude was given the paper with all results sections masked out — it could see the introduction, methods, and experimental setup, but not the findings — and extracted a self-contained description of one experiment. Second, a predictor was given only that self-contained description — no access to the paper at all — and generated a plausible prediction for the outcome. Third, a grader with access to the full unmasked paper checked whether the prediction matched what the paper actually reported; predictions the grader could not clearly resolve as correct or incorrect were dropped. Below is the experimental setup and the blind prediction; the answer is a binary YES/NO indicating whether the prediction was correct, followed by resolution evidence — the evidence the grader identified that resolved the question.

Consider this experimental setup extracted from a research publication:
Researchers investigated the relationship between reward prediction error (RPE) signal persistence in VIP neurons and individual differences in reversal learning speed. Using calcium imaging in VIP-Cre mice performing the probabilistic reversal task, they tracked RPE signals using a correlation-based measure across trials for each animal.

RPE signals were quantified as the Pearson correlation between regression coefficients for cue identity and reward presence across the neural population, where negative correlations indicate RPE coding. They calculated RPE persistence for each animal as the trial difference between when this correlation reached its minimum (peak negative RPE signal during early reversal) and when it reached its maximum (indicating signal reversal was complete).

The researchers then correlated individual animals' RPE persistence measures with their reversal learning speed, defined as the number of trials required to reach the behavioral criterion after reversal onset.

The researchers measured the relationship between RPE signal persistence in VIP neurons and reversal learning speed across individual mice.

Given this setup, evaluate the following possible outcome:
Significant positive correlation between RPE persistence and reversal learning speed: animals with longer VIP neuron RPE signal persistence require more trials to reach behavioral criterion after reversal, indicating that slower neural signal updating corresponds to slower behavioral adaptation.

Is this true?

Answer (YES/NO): YES